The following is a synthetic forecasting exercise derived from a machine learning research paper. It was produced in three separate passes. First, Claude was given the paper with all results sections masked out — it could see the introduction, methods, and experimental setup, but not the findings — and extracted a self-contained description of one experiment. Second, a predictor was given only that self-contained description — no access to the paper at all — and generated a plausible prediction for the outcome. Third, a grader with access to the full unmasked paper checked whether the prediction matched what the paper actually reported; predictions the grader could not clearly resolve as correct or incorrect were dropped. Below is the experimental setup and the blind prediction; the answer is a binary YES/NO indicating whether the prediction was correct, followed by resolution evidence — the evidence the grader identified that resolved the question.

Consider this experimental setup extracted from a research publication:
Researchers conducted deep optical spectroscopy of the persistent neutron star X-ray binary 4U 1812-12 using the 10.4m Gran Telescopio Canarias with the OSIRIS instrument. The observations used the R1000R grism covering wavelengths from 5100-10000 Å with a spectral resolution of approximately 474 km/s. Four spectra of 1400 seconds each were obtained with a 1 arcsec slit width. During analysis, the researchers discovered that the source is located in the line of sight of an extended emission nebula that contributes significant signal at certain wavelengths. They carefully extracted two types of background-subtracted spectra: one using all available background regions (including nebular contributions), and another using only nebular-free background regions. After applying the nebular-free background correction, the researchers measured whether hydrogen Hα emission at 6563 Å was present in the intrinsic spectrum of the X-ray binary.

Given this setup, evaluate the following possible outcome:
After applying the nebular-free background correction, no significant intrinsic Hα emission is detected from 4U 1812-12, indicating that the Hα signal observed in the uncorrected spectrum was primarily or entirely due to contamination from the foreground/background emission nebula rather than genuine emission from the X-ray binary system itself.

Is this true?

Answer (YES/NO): YES